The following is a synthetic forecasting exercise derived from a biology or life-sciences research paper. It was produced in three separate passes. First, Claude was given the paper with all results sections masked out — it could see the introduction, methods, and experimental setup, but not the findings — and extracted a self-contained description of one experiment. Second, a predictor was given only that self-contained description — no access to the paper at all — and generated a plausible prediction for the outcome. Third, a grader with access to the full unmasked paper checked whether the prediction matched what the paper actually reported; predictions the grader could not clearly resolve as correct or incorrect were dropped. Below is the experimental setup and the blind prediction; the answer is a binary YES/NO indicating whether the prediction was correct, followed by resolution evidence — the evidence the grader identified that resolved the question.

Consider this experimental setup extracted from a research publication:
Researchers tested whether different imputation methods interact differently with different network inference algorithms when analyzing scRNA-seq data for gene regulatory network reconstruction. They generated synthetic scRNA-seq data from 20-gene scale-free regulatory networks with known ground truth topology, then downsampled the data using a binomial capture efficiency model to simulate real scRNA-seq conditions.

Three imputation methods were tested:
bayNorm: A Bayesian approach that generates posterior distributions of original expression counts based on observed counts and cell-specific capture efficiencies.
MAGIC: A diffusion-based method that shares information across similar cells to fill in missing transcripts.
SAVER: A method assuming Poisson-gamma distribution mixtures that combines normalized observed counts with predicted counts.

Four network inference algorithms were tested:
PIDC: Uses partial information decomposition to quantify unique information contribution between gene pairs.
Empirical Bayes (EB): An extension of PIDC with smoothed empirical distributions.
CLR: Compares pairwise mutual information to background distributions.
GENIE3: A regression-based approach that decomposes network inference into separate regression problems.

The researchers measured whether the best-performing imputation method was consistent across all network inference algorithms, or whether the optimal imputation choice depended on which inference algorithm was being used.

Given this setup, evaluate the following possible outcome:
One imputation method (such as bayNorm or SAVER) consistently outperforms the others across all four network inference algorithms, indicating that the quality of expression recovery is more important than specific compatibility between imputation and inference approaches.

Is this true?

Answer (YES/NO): NO